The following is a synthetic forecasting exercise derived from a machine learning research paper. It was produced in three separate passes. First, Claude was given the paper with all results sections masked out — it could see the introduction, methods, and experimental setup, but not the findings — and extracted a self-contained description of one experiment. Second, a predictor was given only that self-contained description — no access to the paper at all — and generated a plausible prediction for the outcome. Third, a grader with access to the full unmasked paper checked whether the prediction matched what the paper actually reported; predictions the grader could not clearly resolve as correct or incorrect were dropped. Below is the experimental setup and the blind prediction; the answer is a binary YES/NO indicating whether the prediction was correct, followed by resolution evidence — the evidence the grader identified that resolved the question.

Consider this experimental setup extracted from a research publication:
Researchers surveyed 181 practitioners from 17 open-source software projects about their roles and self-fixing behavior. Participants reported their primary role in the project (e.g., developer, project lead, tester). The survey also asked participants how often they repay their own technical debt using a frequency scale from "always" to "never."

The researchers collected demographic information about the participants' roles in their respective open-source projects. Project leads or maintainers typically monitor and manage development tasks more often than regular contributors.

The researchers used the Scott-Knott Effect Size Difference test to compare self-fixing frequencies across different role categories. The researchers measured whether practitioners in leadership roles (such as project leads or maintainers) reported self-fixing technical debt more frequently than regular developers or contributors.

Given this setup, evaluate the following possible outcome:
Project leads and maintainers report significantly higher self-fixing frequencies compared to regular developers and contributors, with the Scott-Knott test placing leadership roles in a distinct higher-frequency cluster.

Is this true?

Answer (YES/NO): NO